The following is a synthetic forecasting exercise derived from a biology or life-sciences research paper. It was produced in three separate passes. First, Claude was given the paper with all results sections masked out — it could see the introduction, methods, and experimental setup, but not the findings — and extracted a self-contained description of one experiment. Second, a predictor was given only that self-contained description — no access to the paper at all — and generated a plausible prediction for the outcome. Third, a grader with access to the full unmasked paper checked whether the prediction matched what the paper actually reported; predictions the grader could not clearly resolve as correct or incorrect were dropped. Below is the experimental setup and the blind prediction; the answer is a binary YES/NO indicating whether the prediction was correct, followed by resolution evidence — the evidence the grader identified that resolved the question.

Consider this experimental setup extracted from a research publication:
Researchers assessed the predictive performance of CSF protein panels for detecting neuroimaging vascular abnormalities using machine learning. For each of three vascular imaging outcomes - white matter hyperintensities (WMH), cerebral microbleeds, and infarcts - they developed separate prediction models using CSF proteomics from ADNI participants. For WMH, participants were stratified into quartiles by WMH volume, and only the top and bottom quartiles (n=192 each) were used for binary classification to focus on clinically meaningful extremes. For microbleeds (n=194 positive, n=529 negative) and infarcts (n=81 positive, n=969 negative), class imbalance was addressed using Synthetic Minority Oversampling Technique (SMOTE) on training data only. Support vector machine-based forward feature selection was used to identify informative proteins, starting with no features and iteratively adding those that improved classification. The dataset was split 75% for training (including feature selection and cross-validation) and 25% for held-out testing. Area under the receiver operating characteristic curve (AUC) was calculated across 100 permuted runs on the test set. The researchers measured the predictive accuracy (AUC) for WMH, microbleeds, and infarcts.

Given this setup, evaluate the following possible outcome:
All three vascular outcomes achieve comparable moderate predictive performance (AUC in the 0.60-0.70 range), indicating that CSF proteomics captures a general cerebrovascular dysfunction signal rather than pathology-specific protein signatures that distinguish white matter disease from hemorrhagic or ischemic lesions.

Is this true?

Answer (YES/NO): NO